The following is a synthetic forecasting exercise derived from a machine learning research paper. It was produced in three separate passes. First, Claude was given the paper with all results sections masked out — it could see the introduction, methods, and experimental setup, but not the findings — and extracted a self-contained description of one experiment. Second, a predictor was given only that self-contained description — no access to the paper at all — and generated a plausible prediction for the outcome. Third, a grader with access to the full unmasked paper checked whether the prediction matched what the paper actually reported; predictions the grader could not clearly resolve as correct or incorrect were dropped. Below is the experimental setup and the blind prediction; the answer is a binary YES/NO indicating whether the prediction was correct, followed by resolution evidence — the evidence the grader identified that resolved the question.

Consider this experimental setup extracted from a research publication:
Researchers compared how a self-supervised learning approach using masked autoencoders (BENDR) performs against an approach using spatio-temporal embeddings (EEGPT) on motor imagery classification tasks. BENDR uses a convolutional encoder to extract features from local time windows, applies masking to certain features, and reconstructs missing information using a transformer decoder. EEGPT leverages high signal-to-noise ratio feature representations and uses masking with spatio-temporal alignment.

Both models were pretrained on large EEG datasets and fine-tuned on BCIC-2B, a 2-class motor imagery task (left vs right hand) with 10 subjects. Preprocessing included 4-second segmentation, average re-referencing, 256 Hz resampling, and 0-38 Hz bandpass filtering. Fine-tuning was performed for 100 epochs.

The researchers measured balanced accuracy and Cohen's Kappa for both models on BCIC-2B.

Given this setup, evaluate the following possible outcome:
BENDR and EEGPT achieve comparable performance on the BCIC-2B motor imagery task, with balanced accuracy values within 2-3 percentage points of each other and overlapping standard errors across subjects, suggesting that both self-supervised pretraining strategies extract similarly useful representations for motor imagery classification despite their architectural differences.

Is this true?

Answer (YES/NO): NO